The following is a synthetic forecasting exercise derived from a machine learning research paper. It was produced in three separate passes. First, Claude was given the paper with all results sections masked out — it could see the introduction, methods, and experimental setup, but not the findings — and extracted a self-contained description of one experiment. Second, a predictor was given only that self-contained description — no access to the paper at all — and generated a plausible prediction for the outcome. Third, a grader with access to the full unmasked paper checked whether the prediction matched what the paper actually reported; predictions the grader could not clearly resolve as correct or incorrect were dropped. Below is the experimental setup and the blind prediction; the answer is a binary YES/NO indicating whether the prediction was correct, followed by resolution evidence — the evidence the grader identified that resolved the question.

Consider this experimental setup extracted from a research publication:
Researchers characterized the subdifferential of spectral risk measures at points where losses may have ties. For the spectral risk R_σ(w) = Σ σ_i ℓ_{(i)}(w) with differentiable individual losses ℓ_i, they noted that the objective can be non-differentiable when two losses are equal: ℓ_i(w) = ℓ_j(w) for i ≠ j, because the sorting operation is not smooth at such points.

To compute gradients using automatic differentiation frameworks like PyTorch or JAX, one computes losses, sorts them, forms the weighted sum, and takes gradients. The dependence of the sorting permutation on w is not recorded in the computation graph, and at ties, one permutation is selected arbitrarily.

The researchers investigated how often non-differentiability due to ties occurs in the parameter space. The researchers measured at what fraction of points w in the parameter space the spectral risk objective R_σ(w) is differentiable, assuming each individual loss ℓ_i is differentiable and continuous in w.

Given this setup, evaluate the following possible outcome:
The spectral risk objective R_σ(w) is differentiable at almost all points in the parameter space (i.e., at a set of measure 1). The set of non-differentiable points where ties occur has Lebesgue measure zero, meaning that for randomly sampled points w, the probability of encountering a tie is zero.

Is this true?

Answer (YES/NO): YES